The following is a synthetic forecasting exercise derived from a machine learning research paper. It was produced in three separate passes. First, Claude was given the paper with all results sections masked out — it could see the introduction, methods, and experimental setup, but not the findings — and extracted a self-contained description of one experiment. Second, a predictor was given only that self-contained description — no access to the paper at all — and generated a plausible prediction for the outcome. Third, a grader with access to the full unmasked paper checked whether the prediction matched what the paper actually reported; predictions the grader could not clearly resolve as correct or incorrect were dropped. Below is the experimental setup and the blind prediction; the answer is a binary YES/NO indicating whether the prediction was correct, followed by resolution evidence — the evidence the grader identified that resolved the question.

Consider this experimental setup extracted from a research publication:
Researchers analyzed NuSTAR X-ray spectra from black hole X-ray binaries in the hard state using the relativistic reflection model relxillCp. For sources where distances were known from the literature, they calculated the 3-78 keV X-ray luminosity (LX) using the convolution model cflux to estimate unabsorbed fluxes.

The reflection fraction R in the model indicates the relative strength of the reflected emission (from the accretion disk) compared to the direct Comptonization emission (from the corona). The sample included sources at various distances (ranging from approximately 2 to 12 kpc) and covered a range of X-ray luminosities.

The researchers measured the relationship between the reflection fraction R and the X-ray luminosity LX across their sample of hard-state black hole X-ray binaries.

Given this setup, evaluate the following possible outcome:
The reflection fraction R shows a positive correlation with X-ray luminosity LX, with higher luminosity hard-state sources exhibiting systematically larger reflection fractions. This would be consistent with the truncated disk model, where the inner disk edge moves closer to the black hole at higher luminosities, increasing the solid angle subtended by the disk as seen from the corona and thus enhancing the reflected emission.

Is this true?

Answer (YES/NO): YES